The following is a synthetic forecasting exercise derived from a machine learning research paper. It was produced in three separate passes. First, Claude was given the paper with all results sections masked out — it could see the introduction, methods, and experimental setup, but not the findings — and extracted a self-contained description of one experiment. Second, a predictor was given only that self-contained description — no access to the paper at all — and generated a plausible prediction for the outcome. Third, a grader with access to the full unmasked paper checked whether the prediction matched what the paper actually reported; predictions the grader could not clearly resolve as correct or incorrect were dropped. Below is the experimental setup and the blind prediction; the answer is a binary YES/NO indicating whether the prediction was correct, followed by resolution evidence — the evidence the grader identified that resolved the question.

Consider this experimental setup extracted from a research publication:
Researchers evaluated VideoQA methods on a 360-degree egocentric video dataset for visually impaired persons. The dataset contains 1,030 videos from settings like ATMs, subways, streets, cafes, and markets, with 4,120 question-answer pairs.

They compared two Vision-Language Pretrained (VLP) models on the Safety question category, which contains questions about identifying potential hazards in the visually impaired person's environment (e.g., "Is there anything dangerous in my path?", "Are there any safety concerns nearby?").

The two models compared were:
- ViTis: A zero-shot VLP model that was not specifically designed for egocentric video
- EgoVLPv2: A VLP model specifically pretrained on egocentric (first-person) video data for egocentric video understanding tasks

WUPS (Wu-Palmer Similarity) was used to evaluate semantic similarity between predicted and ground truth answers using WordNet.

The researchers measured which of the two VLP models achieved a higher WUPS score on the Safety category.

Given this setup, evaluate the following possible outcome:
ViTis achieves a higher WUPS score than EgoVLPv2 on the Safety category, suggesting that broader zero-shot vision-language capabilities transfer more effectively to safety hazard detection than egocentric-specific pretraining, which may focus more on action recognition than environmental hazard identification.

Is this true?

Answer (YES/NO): YES